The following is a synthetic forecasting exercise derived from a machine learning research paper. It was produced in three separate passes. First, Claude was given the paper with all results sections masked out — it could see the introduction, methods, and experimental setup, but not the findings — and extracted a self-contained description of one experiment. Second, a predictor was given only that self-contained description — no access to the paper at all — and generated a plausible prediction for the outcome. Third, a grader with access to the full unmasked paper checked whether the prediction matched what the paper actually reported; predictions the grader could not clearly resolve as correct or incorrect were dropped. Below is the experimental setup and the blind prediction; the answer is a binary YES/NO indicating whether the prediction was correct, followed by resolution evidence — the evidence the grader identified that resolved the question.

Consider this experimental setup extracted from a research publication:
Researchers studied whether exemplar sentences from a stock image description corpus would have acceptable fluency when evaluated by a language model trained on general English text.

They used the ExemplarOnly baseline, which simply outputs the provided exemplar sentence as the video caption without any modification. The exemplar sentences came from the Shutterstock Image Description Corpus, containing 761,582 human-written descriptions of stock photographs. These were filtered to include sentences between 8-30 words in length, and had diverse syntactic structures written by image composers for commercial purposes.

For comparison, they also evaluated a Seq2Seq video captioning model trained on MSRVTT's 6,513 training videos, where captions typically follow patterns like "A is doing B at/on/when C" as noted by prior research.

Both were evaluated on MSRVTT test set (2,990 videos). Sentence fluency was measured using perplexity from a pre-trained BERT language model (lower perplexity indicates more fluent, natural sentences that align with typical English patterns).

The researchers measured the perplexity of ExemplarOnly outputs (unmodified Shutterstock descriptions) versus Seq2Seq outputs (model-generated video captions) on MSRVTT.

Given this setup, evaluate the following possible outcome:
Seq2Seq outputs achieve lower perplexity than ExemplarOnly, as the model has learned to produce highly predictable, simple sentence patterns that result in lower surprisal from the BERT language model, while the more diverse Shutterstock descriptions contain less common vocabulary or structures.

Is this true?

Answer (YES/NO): YES